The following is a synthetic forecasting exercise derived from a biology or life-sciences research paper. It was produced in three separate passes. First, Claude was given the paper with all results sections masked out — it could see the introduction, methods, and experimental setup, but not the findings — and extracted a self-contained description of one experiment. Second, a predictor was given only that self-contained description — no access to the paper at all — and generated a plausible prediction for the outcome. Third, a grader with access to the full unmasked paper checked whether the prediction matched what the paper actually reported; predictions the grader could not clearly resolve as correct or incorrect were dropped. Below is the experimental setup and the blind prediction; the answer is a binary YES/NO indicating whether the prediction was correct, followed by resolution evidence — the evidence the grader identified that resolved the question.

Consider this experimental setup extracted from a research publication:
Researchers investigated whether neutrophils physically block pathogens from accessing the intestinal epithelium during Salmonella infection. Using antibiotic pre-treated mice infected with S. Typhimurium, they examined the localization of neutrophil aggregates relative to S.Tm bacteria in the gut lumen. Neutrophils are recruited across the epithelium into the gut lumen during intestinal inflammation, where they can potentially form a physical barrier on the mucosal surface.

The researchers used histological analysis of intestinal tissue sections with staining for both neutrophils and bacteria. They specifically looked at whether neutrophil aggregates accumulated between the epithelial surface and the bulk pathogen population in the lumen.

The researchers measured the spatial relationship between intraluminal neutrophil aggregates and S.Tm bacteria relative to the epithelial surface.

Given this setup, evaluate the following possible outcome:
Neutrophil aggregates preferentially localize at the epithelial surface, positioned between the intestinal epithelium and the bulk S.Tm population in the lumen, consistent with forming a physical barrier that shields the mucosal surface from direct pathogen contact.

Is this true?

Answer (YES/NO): YES